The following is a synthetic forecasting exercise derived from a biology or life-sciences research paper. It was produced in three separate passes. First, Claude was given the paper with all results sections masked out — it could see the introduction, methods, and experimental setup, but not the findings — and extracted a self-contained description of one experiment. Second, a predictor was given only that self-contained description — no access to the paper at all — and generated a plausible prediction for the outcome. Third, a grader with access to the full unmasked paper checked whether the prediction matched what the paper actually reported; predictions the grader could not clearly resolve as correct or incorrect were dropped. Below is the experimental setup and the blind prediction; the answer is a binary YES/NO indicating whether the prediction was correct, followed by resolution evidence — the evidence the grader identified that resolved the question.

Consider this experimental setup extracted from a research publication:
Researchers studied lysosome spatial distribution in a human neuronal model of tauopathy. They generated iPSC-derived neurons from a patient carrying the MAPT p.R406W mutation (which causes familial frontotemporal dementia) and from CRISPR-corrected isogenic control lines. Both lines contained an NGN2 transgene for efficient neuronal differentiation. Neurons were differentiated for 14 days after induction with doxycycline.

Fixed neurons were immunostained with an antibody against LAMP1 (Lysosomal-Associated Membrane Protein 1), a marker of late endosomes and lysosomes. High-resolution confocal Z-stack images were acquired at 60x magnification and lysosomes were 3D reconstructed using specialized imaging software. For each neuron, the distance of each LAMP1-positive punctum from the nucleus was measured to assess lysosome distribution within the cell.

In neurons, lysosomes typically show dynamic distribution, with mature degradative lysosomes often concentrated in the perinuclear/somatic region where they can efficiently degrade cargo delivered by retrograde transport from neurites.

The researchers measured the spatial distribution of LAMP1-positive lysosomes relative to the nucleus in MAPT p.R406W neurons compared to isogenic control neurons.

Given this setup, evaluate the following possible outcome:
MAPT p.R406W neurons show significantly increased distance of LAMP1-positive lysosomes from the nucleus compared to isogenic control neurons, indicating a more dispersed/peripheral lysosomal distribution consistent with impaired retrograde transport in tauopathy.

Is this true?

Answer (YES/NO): YES